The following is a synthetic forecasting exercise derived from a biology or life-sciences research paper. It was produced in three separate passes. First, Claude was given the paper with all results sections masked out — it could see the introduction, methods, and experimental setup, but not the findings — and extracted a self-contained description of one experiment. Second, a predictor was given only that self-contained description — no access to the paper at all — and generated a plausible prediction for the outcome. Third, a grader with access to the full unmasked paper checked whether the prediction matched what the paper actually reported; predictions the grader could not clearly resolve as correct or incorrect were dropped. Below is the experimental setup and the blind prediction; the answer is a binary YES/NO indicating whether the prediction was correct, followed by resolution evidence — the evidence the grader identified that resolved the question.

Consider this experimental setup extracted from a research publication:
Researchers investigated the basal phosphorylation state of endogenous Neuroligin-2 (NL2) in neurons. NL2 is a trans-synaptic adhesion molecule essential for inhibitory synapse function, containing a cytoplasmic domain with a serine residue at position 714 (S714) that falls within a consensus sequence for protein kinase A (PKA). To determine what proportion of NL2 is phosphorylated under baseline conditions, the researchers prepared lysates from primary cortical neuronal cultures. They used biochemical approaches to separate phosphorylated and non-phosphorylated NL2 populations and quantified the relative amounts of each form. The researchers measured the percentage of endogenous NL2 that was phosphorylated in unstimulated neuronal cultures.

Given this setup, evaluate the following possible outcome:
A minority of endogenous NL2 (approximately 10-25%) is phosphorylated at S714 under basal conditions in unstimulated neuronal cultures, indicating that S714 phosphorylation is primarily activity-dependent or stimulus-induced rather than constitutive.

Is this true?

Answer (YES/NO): NO